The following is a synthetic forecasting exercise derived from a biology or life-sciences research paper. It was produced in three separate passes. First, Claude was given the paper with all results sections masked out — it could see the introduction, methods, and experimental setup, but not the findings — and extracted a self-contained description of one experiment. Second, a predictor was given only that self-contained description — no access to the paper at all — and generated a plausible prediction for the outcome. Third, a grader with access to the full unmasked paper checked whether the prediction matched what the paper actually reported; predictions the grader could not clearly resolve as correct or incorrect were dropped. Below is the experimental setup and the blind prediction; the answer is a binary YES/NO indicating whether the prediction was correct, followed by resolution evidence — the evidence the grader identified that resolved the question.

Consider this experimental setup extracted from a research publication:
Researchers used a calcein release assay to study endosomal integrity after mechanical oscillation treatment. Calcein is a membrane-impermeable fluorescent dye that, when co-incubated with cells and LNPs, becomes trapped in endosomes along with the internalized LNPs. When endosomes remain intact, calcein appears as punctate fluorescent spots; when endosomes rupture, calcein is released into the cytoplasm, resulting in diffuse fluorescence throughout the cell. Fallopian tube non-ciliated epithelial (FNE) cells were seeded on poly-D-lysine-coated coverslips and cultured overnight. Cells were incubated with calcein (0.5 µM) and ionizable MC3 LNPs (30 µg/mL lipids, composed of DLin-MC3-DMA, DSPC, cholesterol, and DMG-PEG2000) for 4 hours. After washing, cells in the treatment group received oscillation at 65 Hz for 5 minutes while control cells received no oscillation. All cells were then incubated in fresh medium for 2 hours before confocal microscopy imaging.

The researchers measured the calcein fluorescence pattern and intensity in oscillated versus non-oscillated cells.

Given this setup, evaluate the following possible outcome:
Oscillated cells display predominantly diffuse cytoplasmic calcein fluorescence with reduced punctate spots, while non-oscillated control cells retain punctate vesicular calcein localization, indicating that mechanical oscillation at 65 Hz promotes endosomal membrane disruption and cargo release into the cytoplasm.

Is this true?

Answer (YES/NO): NO